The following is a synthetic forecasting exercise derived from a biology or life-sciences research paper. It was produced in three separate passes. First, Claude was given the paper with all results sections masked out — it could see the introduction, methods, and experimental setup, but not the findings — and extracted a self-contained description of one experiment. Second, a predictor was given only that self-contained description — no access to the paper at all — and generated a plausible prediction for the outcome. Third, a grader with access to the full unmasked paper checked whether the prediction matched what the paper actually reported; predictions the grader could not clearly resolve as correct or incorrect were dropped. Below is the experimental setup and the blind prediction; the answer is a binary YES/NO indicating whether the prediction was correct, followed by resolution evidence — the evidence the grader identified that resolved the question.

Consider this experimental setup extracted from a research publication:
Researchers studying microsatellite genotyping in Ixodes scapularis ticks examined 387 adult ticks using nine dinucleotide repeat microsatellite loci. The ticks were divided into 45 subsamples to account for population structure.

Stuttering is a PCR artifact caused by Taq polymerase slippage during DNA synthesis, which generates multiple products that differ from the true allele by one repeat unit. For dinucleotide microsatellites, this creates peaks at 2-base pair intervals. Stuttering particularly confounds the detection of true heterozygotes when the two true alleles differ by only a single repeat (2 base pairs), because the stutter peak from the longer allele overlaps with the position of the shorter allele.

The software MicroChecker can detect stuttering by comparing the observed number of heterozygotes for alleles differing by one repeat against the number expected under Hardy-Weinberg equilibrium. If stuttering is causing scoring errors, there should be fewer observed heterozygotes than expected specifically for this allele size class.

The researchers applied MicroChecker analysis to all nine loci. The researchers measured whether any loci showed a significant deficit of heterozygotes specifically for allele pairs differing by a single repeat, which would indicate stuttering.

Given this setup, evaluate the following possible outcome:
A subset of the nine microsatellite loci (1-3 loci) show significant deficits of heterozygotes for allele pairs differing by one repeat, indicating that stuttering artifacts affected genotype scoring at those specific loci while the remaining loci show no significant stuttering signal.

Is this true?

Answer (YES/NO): NO